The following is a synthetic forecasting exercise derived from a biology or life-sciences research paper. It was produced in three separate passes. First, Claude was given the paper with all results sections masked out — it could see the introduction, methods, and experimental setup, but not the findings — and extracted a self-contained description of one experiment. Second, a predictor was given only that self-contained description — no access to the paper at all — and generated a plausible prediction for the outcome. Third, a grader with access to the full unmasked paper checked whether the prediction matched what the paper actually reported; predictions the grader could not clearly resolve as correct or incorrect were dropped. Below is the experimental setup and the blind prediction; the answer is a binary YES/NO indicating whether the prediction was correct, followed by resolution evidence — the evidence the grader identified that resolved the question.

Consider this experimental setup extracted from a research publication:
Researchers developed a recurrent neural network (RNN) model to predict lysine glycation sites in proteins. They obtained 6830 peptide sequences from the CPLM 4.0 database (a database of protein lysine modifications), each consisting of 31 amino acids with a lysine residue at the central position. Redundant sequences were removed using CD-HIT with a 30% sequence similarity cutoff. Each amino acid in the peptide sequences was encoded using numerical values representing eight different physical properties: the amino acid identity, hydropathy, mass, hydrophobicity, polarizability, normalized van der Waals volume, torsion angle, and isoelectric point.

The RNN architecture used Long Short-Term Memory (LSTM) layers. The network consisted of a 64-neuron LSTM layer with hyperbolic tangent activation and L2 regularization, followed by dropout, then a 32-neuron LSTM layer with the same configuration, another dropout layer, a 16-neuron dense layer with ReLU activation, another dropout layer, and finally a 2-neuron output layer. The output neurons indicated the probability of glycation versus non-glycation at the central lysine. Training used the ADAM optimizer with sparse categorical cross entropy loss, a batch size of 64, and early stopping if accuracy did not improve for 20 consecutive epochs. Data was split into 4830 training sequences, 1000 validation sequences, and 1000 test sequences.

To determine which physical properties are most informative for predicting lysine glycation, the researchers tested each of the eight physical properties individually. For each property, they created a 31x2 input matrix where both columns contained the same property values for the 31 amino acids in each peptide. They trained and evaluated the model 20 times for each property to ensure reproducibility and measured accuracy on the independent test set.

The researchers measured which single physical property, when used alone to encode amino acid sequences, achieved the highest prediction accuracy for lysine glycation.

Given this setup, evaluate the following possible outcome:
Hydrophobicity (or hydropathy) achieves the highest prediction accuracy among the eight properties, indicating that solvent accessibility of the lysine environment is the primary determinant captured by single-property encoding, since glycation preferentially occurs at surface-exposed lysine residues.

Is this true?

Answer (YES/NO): NO